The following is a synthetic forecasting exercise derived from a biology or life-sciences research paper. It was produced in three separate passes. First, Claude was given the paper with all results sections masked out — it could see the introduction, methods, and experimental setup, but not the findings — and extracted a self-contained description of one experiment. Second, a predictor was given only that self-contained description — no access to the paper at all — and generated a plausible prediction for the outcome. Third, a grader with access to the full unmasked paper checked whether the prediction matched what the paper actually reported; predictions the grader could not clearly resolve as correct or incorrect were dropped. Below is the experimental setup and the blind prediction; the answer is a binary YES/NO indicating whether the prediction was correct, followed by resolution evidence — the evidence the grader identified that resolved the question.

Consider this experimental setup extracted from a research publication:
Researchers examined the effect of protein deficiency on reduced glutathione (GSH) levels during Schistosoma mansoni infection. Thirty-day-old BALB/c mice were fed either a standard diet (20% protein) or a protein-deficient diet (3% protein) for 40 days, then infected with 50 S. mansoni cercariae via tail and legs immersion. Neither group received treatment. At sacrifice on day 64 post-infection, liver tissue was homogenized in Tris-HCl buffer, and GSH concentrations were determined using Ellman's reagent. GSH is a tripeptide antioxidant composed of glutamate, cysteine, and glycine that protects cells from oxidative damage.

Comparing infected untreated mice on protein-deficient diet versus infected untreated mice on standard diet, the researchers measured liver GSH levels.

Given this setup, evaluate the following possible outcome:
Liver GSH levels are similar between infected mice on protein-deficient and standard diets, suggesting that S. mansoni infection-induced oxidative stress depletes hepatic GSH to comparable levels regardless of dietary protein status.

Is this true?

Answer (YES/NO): YES